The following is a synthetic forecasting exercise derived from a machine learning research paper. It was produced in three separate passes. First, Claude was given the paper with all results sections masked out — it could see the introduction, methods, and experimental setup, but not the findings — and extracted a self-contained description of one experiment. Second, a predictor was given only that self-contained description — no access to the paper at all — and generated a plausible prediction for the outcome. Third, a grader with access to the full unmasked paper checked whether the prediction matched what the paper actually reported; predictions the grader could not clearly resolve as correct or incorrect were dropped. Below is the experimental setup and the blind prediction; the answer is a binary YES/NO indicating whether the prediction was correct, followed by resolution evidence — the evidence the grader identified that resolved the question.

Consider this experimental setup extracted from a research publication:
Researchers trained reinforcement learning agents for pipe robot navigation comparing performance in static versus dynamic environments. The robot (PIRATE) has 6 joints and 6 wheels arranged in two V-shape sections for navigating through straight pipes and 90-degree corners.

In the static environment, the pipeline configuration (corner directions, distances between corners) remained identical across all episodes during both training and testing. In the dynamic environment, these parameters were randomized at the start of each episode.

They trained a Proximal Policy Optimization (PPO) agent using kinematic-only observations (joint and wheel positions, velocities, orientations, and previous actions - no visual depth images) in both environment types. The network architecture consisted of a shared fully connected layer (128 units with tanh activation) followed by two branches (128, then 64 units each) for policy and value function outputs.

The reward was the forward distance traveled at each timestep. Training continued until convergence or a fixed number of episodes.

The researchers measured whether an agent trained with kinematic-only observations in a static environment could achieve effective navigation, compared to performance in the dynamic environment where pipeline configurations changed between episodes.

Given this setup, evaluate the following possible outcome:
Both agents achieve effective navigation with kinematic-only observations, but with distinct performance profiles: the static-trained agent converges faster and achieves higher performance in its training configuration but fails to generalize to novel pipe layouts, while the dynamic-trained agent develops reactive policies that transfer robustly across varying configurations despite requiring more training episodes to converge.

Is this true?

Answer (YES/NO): NO